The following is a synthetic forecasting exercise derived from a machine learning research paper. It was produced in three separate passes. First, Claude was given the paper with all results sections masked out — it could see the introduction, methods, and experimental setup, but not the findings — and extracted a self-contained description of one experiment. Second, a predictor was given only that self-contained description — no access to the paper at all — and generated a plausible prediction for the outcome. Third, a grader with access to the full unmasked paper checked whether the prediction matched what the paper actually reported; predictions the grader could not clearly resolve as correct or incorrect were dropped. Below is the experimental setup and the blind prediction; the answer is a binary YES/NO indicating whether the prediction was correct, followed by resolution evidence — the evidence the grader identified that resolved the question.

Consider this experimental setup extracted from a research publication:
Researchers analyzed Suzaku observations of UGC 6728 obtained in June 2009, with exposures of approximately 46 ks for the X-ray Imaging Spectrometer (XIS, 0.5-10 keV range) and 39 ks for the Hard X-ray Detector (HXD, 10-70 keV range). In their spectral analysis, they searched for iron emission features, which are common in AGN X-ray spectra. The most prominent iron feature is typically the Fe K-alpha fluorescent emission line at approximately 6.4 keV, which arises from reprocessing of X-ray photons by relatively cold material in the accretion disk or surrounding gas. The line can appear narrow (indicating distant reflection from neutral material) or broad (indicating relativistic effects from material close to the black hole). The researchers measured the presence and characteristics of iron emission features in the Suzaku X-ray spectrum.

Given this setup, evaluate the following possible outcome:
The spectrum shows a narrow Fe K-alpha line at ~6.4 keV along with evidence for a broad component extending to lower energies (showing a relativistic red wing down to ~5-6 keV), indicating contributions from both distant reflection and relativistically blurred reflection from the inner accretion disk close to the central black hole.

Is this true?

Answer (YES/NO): NO